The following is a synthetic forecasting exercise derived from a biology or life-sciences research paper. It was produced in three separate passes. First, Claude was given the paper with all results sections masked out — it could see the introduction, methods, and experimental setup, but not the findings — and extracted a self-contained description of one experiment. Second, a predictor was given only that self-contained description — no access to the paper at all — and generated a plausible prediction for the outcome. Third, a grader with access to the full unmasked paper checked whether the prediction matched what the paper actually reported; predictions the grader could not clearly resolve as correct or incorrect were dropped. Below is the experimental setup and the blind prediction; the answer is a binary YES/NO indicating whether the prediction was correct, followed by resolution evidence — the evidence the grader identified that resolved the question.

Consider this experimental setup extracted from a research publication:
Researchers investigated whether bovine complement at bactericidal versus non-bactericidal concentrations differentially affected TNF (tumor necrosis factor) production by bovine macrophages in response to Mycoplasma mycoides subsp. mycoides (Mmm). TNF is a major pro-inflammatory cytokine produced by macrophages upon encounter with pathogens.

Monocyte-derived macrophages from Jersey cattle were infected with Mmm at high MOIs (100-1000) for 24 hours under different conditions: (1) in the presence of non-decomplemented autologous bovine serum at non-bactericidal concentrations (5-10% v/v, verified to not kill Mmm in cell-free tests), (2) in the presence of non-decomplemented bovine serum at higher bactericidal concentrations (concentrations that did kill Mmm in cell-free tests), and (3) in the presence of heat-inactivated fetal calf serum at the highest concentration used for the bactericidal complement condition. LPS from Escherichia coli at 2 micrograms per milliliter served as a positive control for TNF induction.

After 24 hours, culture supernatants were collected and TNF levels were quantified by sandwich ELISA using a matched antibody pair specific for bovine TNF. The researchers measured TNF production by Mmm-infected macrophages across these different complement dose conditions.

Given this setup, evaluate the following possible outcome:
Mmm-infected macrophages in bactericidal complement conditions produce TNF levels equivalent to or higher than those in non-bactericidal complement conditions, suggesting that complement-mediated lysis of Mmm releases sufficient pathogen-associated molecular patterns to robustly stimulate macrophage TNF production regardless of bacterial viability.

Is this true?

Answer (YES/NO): NO